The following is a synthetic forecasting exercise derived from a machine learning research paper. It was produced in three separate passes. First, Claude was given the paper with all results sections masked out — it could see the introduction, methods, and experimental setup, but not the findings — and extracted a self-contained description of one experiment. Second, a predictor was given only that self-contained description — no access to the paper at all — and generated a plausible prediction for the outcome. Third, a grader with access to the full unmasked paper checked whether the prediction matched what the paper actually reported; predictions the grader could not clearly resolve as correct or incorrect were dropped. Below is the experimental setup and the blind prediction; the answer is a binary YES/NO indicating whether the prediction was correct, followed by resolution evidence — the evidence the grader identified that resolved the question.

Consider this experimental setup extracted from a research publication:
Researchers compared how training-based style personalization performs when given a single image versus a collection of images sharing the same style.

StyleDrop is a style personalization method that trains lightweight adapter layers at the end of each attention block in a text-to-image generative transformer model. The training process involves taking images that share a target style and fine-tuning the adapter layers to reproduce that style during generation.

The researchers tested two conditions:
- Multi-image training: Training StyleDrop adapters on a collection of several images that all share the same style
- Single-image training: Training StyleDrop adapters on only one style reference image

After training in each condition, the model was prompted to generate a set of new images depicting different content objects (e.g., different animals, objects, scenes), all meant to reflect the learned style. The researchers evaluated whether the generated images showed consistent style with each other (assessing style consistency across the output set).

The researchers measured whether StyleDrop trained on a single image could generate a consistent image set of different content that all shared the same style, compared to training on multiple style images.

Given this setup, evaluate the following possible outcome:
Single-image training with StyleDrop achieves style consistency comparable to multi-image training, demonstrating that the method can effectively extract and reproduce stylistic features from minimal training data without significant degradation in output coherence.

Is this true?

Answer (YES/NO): NO